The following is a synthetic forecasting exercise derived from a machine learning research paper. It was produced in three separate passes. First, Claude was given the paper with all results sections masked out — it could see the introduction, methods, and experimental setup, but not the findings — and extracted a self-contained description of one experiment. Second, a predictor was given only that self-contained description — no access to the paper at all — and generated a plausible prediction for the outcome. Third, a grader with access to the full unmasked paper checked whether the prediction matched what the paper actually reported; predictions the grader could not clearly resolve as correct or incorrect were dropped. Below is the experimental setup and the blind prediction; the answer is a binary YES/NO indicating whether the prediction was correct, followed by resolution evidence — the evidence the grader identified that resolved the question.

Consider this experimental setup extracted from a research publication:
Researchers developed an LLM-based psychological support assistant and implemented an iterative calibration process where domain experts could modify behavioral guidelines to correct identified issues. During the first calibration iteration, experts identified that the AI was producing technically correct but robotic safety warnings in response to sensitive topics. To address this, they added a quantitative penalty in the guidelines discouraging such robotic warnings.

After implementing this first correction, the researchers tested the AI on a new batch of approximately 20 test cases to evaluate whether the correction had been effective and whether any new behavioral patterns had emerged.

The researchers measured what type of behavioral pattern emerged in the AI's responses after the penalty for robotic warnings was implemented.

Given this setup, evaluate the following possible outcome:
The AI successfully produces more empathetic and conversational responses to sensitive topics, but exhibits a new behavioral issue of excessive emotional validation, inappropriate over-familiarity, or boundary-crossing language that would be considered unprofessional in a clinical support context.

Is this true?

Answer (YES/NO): NO